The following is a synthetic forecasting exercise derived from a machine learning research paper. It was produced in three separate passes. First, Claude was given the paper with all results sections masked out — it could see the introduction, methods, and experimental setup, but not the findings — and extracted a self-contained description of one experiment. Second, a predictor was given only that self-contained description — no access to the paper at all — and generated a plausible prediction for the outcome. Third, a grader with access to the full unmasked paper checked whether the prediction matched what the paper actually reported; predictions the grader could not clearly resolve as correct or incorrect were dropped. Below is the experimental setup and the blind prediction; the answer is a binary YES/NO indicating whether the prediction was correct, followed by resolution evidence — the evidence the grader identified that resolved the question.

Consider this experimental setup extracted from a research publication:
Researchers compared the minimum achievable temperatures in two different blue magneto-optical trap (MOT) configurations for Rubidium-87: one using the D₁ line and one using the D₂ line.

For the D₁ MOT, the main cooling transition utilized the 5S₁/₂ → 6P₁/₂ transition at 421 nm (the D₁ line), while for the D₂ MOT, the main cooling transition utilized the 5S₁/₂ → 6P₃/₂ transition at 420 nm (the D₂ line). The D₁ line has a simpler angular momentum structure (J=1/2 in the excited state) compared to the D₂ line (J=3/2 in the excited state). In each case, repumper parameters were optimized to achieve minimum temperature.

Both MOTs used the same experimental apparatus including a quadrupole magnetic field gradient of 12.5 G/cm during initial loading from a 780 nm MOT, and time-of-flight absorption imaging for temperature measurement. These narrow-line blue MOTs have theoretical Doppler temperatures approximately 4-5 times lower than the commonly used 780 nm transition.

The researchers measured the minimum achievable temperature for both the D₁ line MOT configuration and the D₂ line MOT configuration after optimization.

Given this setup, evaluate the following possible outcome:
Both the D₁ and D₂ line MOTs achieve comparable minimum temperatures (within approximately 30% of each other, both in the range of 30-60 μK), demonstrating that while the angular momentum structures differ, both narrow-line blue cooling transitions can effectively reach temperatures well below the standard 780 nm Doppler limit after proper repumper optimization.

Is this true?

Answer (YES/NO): NO